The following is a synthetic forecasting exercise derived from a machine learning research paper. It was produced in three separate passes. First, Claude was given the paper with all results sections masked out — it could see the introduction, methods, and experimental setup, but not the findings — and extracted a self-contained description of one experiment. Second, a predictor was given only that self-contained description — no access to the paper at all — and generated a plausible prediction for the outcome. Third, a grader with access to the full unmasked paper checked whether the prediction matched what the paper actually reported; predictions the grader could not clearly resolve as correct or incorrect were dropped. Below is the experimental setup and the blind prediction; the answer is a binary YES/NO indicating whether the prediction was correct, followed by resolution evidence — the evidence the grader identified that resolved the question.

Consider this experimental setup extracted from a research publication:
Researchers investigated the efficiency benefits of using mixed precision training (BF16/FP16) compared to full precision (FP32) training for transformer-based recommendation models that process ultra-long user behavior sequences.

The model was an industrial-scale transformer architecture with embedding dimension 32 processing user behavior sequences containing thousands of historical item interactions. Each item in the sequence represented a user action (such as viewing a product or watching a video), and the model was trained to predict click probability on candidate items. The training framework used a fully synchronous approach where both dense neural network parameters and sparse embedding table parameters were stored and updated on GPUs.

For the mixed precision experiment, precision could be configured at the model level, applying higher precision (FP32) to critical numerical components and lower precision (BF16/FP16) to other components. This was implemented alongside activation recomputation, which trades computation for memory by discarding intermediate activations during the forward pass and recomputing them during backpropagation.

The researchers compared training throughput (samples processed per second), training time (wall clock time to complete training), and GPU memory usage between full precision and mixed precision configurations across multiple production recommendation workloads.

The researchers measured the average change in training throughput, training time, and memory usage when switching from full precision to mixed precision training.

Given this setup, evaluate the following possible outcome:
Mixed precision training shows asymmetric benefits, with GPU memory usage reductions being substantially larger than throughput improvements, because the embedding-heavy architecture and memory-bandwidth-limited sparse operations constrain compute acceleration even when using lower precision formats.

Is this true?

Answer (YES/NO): NO